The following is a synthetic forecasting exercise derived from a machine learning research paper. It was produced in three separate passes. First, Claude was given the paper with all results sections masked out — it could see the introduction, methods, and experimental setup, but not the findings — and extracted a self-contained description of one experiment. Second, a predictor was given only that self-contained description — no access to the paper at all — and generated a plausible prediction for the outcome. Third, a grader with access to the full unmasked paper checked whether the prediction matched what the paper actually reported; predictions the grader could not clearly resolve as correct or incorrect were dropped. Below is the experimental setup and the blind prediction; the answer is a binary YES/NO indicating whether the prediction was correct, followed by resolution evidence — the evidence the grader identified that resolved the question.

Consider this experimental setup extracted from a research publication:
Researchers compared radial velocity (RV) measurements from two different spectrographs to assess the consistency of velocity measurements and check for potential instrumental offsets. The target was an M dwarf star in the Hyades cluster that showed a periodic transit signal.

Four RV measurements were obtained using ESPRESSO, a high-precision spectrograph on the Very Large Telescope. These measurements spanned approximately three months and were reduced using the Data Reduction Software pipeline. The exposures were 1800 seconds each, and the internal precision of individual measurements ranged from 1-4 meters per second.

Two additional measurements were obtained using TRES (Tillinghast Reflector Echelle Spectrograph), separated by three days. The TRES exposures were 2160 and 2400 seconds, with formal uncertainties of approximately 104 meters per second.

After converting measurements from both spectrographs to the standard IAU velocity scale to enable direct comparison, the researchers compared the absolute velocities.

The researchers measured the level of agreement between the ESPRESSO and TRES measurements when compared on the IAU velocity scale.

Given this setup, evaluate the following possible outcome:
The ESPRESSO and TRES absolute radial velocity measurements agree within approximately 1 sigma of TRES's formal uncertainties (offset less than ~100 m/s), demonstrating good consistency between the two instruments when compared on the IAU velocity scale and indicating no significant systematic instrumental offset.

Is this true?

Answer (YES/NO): NO